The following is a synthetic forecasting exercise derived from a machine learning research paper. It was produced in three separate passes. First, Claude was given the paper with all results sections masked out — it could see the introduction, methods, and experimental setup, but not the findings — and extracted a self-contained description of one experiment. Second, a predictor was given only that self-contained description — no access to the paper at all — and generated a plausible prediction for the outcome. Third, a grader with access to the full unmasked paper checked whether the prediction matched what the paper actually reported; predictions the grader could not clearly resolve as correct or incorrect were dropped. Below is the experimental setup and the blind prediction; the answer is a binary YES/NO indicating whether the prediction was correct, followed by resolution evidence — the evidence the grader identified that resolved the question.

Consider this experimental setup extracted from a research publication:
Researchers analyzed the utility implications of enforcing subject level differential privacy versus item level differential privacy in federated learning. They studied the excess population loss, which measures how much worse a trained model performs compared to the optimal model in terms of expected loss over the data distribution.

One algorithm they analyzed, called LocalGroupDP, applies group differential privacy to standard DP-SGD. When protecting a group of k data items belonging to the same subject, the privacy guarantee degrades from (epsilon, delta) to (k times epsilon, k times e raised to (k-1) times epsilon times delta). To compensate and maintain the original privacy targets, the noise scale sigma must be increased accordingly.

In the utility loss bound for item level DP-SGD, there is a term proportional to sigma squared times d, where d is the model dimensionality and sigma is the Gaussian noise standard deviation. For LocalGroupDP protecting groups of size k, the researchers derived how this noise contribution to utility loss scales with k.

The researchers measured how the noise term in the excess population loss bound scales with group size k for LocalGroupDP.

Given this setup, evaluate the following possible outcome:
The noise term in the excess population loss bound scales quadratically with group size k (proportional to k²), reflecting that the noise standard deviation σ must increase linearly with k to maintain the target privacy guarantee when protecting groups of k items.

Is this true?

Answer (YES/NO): YES